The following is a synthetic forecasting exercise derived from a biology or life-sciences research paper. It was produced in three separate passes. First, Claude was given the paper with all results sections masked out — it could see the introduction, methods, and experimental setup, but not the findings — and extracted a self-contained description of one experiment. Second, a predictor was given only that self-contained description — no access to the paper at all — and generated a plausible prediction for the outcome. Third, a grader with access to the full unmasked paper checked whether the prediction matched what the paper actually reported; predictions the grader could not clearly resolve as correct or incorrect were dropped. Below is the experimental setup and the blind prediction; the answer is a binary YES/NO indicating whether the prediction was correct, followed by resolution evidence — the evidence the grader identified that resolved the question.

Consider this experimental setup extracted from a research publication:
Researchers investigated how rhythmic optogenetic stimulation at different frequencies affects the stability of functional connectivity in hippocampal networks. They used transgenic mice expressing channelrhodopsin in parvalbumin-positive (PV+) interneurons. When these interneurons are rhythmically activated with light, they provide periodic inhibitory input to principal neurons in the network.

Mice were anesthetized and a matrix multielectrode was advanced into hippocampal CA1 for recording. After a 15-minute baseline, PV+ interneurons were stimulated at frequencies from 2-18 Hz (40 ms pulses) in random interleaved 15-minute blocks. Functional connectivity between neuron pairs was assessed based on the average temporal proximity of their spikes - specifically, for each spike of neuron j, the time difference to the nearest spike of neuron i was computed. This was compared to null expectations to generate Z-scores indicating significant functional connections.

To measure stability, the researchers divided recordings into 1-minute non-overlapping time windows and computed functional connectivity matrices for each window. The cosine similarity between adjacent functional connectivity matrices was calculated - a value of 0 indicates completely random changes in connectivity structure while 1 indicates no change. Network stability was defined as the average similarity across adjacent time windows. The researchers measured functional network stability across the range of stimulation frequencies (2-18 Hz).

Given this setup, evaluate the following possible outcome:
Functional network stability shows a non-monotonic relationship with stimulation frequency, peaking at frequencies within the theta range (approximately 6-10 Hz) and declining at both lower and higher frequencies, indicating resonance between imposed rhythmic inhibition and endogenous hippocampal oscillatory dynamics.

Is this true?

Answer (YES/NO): YES